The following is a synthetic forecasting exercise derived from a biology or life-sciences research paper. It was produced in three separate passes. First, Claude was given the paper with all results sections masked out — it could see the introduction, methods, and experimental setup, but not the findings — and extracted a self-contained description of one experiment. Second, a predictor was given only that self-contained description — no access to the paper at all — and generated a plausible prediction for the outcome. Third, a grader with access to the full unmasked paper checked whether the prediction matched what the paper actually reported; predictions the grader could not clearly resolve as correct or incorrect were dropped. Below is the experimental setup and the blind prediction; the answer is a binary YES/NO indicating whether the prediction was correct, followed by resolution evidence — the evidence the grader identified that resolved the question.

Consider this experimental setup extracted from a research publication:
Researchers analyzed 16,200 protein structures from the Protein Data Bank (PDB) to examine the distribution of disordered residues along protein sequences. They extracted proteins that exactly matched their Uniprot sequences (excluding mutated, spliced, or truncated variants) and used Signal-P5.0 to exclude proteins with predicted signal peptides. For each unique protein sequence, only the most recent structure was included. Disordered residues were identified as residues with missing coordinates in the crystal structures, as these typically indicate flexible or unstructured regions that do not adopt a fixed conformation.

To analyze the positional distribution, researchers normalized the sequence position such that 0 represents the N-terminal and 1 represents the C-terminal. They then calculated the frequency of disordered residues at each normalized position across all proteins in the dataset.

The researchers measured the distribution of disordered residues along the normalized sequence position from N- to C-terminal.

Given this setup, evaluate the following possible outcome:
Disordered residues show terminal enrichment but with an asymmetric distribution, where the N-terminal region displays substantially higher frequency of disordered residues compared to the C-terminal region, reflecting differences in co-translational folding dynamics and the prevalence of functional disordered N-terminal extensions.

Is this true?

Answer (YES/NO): NO